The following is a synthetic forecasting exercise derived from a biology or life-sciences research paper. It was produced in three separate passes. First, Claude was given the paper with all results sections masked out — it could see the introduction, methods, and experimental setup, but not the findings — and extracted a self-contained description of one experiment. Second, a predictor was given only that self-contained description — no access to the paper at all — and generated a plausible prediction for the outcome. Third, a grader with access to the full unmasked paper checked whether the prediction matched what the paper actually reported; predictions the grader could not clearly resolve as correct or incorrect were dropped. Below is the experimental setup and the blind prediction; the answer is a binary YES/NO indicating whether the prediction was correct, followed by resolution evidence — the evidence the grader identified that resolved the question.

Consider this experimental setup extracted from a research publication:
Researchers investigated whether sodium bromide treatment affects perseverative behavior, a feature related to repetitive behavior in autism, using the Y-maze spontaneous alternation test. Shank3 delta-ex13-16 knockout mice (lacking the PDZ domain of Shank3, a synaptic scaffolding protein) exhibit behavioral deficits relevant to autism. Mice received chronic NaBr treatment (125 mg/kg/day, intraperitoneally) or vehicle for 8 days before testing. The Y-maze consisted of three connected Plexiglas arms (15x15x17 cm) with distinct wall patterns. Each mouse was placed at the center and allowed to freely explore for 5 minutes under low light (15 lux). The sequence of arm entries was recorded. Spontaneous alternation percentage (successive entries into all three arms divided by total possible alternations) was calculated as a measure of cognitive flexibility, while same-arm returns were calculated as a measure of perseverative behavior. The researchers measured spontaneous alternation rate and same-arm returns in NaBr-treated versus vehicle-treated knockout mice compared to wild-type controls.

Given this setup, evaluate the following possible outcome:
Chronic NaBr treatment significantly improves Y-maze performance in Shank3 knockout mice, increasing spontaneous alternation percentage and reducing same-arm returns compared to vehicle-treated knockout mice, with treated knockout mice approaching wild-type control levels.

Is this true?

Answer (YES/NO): NO